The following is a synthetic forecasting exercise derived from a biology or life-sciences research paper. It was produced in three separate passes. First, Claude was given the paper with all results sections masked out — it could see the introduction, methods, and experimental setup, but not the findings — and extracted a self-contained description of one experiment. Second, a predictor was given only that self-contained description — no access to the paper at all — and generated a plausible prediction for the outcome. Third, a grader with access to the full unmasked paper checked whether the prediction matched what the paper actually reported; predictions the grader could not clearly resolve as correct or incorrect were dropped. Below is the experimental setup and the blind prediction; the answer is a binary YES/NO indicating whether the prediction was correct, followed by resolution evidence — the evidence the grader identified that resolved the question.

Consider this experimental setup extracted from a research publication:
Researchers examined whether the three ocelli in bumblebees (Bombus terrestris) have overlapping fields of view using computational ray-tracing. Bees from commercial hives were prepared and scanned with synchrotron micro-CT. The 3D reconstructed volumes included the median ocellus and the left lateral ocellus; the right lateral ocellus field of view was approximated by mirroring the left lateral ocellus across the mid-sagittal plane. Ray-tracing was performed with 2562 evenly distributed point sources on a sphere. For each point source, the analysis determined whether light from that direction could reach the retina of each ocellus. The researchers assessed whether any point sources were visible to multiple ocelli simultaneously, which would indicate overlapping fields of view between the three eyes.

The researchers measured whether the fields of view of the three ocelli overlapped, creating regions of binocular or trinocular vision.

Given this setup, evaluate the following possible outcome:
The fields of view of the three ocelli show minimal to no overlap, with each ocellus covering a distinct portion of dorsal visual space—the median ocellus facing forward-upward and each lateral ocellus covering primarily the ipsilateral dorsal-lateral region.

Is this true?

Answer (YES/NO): NO